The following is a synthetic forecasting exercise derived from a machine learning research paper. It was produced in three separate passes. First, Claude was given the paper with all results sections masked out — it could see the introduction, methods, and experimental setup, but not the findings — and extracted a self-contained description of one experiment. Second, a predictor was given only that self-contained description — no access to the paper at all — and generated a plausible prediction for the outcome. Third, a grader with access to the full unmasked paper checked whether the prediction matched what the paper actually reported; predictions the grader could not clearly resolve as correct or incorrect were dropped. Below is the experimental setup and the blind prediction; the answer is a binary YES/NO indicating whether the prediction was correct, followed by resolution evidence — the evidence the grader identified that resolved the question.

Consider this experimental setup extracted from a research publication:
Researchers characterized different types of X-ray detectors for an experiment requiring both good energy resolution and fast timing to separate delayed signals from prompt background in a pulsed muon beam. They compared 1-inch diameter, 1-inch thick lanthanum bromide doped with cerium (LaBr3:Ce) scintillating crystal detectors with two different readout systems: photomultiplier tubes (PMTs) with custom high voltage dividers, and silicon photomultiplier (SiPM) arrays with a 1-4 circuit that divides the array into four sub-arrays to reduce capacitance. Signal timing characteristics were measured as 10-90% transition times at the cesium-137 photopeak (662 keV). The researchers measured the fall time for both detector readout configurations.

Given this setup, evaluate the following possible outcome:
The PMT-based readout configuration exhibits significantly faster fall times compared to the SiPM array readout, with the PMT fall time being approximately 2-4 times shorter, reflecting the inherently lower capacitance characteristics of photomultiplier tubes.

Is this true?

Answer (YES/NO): YES